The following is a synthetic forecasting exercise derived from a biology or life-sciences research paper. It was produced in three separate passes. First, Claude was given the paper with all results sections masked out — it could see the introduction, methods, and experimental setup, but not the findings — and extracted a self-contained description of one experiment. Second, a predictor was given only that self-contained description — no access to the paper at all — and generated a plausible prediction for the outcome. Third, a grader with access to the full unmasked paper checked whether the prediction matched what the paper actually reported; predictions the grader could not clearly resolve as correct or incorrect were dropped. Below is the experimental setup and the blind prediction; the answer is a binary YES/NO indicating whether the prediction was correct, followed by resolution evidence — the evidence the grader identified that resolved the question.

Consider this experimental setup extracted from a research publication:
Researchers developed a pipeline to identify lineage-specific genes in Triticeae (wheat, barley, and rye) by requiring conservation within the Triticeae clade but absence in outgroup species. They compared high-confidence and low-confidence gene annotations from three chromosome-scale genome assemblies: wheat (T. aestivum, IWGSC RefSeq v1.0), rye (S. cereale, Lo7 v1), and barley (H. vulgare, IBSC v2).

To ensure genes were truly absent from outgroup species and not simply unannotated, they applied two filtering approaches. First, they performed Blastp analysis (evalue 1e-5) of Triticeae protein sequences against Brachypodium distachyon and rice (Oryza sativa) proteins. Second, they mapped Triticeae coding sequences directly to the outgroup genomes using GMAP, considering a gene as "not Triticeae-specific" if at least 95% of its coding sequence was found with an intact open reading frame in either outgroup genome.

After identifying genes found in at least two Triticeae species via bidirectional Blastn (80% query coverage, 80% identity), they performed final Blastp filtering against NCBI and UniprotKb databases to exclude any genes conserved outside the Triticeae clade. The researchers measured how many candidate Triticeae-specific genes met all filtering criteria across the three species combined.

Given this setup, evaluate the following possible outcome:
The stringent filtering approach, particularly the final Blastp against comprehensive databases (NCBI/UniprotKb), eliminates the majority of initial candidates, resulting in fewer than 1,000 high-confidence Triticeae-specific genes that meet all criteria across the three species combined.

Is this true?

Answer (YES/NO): NO